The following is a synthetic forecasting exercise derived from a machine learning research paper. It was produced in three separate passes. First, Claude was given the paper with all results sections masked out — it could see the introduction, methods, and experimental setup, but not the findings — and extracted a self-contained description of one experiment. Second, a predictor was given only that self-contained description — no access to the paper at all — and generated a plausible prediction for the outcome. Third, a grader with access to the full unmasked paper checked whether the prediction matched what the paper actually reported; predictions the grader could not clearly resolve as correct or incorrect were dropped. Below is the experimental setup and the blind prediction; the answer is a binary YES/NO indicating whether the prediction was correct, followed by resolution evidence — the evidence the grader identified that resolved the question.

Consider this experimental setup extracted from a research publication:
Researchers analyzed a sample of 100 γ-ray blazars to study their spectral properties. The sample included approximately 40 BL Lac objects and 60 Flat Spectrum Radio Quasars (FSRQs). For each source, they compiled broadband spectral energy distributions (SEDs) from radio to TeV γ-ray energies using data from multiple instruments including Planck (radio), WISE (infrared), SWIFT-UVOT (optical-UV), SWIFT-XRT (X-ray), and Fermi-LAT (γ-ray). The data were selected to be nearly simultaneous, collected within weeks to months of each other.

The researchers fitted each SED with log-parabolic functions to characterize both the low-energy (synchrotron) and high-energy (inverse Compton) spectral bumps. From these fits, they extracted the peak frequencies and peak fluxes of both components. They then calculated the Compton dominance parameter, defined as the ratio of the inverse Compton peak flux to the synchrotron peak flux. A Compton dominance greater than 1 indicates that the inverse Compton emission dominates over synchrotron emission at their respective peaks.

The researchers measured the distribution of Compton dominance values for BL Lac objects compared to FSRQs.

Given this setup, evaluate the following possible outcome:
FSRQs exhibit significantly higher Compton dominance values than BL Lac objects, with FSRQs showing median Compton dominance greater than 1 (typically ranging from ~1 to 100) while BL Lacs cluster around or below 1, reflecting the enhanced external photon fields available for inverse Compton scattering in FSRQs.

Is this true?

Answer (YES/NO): YES